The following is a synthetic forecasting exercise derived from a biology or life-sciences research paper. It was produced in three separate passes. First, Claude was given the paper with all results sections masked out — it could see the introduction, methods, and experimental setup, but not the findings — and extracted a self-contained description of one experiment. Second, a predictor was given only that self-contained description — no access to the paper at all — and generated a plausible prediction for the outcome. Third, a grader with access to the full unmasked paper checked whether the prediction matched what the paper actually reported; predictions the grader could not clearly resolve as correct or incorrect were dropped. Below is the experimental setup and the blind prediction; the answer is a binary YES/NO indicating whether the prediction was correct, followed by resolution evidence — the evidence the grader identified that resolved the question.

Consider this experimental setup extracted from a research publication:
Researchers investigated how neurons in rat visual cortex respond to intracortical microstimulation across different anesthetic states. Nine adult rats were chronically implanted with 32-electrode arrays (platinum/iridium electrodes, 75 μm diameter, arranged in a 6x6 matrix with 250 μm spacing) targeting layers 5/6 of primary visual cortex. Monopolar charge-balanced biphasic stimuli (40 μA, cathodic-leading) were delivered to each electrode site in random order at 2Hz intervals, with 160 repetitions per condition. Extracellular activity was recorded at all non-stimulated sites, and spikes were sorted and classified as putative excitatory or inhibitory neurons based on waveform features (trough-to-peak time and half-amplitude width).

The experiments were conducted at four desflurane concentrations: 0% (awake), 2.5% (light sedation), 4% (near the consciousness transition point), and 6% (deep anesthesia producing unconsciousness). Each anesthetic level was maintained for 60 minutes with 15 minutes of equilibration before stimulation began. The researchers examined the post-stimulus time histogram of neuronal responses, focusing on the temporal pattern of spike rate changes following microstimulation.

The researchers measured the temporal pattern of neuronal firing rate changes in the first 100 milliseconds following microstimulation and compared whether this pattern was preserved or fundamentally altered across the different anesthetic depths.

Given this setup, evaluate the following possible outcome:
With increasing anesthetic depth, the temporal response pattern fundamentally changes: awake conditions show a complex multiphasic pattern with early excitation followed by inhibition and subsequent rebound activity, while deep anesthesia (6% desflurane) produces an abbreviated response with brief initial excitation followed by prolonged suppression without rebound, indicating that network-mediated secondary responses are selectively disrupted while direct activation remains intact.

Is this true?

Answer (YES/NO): NO